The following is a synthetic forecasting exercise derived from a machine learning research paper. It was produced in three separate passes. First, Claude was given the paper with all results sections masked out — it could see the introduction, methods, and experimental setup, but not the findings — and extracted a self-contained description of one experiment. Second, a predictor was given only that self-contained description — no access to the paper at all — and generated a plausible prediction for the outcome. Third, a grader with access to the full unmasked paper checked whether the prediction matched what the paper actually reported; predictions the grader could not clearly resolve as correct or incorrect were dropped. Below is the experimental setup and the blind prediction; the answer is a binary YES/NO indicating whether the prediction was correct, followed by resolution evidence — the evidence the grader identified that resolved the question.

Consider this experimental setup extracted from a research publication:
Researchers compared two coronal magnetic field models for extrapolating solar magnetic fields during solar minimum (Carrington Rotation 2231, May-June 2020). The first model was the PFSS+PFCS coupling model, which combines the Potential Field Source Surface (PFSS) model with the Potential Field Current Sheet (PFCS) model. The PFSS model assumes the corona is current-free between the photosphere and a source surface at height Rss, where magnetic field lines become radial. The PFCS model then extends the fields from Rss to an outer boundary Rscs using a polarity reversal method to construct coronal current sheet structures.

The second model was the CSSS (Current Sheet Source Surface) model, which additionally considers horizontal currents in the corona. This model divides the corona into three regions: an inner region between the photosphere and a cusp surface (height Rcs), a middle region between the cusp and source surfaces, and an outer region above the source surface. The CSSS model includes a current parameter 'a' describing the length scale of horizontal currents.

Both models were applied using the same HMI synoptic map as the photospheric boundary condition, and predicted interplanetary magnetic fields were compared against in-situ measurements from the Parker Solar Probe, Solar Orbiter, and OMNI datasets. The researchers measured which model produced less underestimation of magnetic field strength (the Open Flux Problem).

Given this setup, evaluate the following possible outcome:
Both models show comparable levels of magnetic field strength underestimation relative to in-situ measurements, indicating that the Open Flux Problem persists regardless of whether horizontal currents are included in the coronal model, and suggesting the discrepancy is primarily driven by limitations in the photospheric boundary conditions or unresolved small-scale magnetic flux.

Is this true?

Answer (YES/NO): NO